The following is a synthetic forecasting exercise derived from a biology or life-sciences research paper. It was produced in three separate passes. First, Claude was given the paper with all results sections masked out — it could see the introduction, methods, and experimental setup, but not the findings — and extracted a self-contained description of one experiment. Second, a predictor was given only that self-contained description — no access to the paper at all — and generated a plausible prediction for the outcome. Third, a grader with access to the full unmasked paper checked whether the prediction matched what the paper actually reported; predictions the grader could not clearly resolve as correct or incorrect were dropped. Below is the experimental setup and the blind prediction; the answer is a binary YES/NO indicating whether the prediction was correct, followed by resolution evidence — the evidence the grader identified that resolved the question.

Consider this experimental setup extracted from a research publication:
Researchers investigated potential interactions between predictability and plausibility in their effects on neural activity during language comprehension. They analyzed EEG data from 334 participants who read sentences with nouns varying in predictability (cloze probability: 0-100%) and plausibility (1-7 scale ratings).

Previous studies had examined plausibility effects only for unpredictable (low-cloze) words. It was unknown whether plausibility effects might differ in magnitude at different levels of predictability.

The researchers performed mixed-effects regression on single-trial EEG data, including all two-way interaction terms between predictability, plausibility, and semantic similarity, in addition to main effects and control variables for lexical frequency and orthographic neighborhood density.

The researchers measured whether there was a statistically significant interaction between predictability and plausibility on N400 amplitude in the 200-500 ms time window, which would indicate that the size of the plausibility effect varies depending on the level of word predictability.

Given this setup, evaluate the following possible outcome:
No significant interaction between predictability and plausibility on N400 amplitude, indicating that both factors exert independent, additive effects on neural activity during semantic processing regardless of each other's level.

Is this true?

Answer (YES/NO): YES